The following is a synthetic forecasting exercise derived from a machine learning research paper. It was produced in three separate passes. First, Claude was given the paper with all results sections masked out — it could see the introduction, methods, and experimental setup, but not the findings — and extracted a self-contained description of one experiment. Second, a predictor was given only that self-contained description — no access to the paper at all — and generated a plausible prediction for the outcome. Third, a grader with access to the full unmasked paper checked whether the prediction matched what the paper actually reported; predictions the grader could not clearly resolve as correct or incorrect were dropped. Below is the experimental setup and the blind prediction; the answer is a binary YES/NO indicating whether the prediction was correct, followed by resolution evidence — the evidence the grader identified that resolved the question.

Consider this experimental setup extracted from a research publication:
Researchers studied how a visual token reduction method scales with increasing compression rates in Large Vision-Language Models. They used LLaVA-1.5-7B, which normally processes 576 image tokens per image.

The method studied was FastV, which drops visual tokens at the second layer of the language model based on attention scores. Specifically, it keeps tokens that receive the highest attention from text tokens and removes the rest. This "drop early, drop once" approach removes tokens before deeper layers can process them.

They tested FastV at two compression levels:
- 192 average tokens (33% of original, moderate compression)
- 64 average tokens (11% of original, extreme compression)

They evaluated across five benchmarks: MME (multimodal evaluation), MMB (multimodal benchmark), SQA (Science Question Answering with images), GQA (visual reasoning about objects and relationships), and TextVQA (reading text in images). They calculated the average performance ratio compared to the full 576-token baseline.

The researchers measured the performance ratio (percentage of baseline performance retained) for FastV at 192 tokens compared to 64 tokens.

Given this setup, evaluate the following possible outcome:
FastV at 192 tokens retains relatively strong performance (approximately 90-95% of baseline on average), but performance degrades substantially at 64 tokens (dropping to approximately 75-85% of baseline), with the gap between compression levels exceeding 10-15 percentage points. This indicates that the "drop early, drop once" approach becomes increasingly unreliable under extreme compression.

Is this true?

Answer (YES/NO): NO